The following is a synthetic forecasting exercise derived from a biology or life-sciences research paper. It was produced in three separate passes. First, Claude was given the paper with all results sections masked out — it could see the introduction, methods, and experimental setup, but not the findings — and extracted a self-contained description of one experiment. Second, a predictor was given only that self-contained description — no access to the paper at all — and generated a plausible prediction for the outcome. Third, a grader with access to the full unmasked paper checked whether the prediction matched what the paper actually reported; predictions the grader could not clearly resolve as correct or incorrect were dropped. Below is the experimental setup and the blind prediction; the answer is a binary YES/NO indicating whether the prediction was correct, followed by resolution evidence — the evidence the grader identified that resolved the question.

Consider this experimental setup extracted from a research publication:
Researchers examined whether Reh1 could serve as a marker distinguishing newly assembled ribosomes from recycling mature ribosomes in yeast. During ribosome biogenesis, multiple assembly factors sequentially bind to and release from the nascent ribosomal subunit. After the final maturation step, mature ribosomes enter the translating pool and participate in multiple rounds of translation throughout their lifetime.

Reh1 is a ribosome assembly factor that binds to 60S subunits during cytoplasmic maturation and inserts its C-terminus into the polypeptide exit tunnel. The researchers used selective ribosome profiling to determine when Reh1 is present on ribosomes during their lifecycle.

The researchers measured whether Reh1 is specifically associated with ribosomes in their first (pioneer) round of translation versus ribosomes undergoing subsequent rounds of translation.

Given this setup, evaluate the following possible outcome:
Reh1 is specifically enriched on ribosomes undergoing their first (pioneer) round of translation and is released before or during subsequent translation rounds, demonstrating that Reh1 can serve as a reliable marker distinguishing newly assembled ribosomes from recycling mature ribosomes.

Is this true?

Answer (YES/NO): YES